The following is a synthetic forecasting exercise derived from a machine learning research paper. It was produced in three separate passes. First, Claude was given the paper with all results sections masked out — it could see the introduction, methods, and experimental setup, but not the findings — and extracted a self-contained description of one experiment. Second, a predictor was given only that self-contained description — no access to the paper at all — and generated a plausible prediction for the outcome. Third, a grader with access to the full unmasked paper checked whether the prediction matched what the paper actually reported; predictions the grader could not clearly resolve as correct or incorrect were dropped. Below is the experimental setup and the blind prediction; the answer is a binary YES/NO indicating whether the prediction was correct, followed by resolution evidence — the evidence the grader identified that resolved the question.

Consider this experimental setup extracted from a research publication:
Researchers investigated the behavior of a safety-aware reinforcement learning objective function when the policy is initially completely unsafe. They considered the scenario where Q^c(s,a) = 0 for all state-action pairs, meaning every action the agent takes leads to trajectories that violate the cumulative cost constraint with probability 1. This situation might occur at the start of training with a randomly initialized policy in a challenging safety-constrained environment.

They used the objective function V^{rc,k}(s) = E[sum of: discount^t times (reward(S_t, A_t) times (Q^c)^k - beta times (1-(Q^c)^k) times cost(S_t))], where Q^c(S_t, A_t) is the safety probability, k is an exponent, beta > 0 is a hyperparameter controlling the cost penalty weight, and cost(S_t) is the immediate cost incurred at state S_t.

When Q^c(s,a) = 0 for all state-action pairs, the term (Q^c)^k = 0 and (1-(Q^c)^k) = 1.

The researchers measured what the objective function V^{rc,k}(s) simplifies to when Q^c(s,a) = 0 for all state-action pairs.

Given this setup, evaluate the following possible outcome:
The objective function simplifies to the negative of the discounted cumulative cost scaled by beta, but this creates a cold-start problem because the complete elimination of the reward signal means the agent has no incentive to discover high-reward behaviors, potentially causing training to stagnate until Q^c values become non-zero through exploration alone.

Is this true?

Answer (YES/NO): NO